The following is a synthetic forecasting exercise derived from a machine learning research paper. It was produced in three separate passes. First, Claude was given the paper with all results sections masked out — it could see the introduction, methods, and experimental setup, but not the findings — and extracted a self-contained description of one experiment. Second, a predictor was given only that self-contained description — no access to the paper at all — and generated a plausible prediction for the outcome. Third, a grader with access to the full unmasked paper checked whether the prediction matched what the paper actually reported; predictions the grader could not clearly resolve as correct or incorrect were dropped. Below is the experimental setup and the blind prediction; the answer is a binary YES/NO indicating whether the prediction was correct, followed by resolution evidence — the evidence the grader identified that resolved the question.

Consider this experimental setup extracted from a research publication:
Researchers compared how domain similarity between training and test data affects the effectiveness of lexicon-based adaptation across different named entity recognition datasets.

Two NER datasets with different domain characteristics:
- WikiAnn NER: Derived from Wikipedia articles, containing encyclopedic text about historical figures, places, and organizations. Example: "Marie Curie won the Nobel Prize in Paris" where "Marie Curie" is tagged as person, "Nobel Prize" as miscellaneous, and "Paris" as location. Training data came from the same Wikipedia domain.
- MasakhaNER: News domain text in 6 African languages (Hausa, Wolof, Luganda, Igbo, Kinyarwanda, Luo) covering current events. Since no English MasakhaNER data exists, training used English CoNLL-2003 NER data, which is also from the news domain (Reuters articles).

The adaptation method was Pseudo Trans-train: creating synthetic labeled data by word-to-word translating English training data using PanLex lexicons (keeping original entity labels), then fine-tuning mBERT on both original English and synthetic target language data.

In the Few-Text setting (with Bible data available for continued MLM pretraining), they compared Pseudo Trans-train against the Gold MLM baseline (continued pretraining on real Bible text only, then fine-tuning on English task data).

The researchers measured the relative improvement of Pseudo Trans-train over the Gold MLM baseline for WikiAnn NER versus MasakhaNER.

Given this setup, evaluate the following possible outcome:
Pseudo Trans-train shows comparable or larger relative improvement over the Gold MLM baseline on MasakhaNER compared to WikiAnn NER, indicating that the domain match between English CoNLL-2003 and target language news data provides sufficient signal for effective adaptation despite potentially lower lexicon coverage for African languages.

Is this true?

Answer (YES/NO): YES